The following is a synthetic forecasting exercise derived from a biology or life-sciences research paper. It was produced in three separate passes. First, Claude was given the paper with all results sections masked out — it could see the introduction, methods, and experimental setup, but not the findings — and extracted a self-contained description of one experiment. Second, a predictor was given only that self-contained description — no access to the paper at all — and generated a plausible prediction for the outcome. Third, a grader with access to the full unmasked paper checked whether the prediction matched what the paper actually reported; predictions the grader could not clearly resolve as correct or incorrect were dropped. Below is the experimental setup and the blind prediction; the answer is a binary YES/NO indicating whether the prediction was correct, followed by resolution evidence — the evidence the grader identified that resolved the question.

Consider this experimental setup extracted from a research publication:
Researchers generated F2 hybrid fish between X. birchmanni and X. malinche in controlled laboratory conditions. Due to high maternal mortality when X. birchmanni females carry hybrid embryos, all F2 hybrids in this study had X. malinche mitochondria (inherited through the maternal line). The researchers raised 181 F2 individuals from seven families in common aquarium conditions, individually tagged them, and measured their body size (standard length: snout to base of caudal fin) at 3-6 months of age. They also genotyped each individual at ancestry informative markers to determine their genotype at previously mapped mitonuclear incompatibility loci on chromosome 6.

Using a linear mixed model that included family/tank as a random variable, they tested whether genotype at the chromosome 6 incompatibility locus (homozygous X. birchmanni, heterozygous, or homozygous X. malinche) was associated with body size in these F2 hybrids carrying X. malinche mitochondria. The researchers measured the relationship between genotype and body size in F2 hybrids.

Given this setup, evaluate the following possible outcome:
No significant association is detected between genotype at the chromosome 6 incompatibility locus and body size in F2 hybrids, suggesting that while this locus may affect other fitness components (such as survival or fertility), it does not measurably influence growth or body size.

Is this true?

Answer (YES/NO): NO